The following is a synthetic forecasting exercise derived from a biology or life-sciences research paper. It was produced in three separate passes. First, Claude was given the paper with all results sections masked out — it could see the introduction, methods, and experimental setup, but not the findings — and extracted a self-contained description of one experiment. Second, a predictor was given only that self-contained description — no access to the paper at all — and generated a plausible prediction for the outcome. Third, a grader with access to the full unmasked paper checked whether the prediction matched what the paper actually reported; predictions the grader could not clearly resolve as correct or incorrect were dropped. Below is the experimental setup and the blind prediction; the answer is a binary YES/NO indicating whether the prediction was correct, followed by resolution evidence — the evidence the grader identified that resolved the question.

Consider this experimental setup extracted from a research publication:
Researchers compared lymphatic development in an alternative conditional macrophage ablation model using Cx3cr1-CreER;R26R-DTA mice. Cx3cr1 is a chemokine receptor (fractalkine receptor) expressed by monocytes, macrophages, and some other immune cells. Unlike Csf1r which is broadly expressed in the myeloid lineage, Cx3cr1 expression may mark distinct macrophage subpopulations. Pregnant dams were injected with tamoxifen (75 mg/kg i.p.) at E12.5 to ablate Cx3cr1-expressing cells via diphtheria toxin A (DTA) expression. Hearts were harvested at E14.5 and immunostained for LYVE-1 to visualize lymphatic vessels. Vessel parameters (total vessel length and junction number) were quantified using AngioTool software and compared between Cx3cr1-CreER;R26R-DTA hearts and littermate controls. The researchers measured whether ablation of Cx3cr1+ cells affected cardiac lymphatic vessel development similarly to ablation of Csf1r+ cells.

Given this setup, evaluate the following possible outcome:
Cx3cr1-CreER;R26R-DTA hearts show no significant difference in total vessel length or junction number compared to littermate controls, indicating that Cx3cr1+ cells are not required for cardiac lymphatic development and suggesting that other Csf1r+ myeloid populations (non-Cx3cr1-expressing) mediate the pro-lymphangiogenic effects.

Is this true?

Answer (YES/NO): NO